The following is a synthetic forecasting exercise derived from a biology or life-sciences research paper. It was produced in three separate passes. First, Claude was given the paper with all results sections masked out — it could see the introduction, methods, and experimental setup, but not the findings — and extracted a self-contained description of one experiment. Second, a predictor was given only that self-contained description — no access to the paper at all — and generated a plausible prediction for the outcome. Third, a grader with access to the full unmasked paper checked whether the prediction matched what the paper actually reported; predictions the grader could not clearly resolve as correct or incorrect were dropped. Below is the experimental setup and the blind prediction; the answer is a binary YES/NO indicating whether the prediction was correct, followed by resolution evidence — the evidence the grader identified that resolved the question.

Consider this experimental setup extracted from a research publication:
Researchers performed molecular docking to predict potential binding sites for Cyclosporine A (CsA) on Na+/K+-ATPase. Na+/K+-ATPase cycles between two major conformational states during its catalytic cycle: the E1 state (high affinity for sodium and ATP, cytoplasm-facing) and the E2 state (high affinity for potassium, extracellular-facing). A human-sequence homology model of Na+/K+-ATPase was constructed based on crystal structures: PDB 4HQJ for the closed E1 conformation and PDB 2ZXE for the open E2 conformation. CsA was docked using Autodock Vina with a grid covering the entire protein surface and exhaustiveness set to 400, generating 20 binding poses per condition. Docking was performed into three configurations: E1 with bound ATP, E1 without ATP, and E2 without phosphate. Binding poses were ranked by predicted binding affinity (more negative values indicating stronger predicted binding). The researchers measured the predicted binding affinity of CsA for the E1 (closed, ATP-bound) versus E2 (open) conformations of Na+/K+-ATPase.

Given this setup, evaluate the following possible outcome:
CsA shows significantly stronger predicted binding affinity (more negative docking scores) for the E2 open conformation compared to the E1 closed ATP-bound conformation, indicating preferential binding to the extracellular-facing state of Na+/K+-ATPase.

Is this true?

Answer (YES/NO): NO